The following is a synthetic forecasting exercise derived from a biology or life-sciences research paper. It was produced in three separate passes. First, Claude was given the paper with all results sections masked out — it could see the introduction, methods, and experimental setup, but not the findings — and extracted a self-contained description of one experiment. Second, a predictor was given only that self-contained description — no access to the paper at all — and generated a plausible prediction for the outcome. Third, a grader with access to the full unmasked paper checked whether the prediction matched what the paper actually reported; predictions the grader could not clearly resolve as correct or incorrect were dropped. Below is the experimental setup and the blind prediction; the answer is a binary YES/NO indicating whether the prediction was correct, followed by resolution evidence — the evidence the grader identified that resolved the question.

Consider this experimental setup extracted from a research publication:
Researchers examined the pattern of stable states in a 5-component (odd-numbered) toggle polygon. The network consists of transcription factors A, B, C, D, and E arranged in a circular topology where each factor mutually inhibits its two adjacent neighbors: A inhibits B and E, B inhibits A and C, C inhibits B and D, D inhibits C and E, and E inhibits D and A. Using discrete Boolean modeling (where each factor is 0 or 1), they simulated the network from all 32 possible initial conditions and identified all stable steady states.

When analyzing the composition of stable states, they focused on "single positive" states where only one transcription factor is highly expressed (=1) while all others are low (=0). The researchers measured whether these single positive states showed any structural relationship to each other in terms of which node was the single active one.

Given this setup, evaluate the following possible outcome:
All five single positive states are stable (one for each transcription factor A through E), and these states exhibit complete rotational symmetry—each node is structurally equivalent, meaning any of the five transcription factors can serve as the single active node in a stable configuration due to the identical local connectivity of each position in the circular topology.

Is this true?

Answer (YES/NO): NO